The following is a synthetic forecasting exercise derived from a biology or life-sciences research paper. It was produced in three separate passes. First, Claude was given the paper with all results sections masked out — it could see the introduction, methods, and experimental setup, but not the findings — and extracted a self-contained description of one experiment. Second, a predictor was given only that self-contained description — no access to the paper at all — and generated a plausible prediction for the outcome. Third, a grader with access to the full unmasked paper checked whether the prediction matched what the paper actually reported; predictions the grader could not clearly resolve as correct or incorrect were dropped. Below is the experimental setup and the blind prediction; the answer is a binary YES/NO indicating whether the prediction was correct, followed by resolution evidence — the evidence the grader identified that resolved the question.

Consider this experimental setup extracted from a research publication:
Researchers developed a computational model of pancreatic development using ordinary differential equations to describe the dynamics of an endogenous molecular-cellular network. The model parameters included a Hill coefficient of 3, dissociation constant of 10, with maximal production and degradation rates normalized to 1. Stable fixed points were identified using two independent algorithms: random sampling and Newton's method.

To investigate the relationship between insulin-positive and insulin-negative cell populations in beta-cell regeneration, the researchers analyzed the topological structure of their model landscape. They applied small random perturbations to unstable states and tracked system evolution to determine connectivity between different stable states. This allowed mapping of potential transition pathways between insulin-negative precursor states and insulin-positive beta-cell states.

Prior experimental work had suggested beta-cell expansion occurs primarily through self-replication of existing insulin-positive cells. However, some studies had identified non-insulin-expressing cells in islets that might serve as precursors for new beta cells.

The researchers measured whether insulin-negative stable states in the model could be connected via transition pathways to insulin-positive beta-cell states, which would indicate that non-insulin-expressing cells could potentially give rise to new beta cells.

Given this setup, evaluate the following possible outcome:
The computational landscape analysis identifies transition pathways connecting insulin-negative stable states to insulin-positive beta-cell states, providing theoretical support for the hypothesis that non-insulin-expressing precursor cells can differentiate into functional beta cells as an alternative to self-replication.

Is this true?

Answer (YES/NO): NO